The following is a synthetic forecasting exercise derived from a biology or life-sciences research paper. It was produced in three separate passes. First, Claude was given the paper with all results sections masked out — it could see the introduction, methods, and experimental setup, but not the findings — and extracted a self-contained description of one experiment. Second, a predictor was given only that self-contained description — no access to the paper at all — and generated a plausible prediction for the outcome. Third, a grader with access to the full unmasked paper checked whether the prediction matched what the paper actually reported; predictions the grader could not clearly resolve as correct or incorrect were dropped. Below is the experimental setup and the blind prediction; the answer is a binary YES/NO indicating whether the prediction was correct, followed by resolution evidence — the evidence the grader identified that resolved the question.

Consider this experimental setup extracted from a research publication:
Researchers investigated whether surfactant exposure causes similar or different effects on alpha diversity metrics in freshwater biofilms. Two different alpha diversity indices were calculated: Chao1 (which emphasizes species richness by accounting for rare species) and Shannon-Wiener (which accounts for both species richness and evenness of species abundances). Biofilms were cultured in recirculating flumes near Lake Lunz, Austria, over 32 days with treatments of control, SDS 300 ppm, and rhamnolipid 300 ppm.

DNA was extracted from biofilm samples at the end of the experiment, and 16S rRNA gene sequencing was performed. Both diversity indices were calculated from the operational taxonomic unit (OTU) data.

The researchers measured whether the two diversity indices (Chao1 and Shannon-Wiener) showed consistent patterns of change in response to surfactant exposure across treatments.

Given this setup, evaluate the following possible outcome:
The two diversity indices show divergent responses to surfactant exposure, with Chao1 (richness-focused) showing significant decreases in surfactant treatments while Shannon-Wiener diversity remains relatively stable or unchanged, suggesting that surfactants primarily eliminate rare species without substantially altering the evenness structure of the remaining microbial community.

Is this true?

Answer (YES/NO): NO